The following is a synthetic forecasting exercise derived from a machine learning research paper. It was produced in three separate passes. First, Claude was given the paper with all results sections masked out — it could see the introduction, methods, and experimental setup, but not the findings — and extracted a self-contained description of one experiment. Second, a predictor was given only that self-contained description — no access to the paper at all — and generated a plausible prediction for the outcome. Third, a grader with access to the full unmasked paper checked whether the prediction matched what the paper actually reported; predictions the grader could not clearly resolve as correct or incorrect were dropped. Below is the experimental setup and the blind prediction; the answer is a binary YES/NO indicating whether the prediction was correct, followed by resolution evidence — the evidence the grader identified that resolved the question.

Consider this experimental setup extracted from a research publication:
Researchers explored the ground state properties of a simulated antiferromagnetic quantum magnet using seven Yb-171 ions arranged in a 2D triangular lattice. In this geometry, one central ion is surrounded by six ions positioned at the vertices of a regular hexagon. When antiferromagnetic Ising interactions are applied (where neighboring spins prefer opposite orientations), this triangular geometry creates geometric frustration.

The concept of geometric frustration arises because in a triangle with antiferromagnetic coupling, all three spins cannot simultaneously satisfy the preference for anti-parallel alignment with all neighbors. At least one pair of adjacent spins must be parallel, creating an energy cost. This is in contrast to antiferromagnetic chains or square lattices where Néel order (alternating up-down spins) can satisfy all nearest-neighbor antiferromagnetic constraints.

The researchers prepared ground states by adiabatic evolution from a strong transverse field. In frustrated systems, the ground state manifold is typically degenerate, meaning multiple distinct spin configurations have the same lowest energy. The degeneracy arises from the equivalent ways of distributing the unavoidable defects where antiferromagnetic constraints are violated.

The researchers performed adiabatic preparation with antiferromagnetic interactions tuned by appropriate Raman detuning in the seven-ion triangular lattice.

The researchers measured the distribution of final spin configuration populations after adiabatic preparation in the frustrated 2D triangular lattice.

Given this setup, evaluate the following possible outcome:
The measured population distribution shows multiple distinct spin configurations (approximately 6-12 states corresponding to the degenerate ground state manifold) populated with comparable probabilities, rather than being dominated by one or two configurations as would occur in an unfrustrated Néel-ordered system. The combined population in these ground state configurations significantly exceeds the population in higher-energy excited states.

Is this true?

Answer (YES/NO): NO